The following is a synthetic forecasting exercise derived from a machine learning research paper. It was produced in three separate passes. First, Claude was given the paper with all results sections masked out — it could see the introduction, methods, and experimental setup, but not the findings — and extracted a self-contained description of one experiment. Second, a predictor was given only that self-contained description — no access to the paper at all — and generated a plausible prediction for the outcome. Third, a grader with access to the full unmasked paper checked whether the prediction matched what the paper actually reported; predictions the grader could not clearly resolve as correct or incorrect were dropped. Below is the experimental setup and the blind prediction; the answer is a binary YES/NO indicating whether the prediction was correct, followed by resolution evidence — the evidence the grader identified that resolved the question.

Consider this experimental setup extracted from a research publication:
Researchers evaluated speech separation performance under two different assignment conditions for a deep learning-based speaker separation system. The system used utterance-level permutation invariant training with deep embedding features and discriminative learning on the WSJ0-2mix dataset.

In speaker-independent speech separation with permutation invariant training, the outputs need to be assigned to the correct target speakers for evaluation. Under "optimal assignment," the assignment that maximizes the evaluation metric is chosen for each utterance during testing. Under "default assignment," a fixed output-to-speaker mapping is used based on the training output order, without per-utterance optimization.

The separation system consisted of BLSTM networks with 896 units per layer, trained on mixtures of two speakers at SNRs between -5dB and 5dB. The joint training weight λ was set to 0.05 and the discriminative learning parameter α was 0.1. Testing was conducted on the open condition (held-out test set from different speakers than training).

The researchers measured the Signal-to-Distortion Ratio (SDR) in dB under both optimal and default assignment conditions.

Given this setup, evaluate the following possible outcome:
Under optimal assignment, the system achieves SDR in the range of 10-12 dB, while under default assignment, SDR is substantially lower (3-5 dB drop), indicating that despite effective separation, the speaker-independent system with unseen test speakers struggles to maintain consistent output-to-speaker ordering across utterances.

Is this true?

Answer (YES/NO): NO